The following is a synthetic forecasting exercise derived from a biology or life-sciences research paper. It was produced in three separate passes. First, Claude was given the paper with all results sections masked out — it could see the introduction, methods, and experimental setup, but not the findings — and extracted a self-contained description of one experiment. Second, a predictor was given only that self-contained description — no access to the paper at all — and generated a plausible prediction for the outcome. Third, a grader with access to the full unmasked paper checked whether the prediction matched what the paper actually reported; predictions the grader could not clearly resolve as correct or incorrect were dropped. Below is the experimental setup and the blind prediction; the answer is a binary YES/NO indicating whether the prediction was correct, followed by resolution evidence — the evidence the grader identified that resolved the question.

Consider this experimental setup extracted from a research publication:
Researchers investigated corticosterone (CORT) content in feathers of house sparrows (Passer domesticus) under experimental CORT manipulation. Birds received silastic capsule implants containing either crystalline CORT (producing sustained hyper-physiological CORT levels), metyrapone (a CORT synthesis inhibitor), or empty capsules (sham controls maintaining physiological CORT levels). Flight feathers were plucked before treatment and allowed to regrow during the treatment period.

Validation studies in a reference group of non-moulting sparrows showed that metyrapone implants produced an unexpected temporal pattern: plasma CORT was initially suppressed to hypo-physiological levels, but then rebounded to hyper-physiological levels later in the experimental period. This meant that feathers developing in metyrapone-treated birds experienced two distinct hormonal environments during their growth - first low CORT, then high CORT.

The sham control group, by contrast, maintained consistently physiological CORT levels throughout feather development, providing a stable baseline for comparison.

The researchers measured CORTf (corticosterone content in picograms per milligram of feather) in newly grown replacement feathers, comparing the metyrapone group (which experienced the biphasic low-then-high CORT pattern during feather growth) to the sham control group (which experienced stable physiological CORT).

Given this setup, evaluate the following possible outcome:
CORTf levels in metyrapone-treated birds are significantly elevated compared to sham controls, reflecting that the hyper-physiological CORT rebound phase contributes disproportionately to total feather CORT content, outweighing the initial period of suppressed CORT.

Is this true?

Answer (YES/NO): NO